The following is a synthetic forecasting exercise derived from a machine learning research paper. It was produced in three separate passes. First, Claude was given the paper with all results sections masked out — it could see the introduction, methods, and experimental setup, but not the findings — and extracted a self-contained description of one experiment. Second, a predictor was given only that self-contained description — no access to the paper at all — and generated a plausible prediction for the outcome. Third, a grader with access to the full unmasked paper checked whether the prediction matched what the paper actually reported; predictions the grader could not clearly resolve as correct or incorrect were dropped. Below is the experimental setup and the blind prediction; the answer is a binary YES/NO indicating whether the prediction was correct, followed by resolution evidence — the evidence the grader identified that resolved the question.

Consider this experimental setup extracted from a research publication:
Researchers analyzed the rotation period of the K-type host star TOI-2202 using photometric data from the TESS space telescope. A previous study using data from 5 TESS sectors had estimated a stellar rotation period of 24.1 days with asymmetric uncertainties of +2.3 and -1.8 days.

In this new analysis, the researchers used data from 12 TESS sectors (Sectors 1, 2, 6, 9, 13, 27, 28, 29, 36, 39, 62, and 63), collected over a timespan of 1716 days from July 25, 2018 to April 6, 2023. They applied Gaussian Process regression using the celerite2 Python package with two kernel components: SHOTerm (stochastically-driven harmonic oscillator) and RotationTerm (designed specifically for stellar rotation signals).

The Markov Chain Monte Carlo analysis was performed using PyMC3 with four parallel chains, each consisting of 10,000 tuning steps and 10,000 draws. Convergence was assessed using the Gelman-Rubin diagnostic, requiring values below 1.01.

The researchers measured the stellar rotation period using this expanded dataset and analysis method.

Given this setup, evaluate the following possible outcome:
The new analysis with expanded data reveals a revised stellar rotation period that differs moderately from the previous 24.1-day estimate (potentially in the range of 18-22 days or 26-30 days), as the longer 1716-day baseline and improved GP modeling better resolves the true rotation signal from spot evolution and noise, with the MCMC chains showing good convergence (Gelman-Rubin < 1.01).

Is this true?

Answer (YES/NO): NO